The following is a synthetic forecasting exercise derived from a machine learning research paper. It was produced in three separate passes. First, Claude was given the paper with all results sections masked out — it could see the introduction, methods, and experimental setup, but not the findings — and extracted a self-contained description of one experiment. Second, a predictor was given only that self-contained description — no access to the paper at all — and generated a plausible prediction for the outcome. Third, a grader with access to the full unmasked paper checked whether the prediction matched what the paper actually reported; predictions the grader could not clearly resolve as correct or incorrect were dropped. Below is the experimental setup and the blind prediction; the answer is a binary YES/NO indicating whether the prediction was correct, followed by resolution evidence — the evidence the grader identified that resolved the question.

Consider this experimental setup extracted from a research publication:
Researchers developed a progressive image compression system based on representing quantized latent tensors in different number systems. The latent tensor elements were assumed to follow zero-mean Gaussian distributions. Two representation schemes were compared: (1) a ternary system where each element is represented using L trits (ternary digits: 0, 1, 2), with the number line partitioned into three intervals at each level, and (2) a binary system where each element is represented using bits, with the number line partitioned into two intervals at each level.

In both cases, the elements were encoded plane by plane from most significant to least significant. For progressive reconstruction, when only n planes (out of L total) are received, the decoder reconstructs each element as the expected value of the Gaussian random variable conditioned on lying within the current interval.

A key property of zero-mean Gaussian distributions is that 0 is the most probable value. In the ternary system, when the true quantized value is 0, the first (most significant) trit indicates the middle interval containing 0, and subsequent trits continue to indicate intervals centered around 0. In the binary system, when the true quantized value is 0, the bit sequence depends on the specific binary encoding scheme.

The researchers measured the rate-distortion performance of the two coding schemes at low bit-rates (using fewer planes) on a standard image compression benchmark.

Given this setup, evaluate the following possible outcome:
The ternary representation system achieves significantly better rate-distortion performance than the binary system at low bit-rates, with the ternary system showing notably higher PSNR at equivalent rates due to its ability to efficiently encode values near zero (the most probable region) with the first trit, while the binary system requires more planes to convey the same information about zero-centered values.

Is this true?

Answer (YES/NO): YES